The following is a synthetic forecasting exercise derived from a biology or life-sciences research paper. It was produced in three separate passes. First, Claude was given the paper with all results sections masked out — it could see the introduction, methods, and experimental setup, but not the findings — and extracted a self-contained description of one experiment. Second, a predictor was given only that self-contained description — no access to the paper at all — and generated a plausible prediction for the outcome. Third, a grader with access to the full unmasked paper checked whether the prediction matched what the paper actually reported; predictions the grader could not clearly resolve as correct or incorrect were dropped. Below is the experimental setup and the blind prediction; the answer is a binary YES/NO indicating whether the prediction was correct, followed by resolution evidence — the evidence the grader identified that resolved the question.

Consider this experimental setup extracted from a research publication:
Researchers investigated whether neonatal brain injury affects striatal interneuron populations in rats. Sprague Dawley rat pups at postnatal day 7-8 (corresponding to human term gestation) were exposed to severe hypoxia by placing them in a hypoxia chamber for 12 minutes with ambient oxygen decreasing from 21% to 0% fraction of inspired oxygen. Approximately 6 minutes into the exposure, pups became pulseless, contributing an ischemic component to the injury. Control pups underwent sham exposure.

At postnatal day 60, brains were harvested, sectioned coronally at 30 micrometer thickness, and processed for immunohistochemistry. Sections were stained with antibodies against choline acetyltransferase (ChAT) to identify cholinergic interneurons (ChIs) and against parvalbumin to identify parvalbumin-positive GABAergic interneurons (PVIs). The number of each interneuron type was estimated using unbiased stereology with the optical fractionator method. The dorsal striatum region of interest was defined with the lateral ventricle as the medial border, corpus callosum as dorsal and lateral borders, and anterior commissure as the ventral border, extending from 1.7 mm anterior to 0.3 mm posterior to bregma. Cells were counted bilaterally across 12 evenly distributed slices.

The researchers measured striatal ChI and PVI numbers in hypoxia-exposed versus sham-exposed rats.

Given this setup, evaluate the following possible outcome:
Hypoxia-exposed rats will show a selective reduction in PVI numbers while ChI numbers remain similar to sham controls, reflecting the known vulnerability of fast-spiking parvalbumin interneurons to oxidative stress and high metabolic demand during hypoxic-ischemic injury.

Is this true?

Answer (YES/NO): NO